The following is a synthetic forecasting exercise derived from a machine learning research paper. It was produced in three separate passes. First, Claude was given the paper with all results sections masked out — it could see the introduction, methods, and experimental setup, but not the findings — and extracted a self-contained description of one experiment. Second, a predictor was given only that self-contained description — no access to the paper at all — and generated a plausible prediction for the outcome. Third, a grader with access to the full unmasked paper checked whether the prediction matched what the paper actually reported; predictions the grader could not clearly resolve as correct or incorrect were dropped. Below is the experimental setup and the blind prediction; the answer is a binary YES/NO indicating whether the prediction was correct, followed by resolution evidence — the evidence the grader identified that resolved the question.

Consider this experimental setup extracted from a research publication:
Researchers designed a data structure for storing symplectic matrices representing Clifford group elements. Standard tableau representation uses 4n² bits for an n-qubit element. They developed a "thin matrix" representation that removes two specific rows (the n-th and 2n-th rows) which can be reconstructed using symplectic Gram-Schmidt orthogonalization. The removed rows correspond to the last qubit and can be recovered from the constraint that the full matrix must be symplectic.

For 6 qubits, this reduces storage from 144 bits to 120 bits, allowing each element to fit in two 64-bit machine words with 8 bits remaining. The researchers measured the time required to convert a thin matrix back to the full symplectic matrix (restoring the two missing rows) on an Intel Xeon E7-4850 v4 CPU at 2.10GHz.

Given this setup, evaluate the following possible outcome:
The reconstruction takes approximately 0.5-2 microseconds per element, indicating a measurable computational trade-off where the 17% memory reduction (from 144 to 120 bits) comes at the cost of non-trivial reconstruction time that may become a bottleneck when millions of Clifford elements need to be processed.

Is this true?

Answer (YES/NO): NO